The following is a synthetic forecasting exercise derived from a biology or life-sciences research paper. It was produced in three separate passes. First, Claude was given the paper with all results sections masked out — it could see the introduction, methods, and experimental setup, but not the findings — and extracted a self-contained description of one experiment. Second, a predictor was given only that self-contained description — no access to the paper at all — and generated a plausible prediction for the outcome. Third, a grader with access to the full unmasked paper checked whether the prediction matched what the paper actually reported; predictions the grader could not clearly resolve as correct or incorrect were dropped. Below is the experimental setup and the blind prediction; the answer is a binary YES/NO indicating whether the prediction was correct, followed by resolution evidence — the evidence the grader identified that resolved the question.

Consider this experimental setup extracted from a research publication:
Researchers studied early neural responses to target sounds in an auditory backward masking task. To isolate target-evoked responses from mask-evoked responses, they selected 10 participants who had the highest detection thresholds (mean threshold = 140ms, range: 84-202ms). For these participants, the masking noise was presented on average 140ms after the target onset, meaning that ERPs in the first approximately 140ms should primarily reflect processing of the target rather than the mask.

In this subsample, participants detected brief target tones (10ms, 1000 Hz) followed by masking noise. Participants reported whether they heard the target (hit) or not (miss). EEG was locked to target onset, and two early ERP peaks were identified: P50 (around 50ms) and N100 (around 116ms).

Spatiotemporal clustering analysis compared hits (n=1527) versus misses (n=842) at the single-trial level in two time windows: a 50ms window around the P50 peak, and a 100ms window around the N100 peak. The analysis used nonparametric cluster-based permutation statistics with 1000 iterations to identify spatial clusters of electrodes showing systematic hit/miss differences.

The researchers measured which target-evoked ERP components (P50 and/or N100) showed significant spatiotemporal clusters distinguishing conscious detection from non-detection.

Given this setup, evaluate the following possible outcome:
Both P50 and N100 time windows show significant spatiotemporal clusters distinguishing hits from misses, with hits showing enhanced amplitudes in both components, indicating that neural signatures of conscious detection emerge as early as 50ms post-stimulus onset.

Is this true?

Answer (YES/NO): NO